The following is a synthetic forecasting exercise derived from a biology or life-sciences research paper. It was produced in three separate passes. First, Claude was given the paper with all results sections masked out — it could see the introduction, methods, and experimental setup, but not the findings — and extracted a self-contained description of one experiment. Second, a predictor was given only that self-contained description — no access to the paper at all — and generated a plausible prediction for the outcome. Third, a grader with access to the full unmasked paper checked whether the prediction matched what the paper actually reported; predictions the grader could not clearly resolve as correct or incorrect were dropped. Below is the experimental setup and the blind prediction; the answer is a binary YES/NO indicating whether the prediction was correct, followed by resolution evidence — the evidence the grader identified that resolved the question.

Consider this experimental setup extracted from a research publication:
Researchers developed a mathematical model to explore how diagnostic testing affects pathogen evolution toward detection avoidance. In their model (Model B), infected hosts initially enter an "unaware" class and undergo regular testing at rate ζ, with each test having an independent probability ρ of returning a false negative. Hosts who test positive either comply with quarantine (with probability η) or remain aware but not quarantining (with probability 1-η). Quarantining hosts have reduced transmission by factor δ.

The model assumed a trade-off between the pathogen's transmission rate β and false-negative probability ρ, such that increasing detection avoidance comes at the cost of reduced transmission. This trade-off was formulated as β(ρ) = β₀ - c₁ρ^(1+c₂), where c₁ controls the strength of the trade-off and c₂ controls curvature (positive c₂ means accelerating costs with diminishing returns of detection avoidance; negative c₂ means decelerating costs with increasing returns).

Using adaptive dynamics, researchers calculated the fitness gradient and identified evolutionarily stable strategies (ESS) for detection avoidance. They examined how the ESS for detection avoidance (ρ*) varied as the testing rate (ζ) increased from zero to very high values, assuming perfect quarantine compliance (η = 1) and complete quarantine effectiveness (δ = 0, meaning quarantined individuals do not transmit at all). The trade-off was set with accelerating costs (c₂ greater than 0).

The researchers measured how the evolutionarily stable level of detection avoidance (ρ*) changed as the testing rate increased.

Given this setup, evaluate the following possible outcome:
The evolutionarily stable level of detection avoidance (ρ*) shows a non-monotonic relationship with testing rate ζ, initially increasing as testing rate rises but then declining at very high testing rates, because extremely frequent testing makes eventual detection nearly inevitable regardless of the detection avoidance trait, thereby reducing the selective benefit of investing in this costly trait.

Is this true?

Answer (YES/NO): NO